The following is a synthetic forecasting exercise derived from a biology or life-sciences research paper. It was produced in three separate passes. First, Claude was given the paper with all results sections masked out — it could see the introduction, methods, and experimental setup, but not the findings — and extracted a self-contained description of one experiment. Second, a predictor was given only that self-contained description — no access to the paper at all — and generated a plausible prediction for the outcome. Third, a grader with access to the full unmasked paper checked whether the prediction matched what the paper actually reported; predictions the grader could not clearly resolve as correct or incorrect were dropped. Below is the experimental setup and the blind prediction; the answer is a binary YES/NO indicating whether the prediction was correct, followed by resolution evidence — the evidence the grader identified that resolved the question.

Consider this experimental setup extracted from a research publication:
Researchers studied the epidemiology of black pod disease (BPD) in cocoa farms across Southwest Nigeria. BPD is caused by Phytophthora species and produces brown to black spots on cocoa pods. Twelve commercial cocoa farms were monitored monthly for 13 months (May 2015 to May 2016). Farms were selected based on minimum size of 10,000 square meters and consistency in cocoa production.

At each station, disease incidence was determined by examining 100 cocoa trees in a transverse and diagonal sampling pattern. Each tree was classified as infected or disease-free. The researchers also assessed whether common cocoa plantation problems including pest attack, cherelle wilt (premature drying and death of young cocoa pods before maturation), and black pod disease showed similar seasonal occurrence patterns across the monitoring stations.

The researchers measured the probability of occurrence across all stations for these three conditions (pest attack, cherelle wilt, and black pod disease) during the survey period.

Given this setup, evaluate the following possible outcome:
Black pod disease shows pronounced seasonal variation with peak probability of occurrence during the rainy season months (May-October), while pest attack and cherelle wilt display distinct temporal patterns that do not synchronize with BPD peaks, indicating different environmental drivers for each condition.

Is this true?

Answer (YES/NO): YES